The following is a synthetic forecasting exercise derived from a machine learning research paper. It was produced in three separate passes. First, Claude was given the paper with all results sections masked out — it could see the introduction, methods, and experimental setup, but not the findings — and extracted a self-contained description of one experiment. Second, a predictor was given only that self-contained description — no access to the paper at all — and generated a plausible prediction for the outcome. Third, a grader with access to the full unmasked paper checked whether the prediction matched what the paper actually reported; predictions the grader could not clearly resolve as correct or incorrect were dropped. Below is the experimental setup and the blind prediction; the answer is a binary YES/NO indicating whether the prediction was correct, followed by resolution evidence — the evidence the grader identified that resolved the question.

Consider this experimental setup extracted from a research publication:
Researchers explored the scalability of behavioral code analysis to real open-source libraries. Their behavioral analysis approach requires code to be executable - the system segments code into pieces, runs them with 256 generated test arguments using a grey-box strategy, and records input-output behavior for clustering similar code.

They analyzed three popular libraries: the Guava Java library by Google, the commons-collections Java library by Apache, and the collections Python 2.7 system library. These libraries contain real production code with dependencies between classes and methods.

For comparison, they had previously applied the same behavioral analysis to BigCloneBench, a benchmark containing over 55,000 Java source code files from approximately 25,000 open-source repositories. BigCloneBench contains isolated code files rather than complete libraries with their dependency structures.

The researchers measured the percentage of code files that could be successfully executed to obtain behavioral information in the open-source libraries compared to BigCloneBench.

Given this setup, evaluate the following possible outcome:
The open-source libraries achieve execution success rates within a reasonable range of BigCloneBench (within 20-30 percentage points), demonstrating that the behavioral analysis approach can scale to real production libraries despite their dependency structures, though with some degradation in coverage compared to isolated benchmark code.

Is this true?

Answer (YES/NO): NO